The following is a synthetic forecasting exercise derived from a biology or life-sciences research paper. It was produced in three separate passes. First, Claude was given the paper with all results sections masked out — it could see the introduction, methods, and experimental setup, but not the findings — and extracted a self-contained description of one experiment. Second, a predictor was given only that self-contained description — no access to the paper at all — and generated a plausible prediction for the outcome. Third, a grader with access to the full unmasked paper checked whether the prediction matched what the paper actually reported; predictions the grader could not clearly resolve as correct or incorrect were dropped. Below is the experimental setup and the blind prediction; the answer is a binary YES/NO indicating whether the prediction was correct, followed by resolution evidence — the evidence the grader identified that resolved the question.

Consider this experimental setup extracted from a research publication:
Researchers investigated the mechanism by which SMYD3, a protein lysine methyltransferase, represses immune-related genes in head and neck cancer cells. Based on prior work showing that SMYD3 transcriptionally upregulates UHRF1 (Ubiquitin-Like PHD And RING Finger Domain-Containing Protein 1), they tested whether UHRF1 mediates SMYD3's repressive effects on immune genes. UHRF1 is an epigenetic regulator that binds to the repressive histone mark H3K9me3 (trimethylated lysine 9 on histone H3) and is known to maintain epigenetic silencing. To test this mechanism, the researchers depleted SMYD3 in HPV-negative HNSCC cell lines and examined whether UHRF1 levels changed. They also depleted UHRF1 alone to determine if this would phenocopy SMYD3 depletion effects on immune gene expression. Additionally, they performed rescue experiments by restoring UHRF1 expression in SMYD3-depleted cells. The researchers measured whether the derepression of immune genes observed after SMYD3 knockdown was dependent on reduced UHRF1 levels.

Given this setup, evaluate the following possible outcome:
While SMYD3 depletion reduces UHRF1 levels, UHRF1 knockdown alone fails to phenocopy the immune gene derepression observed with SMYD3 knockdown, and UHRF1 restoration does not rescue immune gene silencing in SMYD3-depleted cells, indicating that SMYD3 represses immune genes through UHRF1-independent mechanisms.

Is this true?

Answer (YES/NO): NO